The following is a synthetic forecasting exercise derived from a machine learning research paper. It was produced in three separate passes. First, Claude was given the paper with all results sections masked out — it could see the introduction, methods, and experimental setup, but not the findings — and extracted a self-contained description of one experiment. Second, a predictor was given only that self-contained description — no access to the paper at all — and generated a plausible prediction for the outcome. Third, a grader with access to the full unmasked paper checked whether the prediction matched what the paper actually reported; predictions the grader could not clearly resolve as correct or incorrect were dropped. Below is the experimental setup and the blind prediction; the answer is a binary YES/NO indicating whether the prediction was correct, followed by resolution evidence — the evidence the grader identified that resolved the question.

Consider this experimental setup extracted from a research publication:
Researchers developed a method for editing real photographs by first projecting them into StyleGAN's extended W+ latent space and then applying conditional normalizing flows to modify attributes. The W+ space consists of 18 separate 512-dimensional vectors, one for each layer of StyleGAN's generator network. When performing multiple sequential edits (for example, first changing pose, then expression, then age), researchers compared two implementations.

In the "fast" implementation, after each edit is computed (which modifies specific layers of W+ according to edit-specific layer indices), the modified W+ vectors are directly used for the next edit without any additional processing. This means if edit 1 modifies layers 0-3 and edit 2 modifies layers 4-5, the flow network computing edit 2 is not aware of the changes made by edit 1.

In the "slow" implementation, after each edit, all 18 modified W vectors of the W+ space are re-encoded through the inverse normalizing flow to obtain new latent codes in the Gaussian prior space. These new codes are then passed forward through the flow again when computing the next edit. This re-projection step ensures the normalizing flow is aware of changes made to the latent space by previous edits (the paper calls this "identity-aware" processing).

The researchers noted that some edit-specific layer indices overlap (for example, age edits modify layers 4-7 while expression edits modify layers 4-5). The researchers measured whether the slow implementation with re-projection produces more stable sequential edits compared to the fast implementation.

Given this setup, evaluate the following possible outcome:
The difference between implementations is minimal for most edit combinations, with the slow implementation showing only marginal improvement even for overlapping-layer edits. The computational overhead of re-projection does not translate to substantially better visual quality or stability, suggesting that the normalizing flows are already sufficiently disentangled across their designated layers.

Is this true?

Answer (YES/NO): NO